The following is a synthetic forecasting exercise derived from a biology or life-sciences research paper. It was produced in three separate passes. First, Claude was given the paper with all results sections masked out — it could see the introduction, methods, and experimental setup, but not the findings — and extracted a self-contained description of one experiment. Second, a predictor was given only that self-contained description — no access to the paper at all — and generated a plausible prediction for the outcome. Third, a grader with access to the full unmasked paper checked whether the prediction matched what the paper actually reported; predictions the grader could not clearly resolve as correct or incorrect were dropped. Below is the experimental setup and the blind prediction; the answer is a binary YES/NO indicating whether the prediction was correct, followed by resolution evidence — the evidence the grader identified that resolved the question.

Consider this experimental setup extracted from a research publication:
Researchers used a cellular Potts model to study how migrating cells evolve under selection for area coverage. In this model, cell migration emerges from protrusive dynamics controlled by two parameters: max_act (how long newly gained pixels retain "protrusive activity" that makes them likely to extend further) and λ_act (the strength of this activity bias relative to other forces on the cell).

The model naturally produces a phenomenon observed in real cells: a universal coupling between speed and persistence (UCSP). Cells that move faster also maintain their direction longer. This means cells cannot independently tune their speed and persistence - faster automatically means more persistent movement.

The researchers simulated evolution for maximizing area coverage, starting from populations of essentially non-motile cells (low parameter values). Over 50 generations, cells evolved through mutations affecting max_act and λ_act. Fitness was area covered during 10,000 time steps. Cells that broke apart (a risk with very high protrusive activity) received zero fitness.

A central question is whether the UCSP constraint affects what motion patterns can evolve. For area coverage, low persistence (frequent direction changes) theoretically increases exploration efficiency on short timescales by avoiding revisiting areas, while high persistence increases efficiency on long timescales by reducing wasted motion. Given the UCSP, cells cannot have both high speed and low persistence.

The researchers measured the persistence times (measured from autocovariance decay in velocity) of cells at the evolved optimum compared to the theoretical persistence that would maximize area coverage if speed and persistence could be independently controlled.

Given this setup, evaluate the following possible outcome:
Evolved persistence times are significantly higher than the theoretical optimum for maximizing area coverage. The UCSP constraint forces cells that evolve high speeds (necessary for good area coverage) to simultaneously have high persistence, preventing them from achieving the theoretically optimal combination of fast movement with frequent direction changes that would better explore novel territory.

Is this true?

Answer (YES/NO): NO